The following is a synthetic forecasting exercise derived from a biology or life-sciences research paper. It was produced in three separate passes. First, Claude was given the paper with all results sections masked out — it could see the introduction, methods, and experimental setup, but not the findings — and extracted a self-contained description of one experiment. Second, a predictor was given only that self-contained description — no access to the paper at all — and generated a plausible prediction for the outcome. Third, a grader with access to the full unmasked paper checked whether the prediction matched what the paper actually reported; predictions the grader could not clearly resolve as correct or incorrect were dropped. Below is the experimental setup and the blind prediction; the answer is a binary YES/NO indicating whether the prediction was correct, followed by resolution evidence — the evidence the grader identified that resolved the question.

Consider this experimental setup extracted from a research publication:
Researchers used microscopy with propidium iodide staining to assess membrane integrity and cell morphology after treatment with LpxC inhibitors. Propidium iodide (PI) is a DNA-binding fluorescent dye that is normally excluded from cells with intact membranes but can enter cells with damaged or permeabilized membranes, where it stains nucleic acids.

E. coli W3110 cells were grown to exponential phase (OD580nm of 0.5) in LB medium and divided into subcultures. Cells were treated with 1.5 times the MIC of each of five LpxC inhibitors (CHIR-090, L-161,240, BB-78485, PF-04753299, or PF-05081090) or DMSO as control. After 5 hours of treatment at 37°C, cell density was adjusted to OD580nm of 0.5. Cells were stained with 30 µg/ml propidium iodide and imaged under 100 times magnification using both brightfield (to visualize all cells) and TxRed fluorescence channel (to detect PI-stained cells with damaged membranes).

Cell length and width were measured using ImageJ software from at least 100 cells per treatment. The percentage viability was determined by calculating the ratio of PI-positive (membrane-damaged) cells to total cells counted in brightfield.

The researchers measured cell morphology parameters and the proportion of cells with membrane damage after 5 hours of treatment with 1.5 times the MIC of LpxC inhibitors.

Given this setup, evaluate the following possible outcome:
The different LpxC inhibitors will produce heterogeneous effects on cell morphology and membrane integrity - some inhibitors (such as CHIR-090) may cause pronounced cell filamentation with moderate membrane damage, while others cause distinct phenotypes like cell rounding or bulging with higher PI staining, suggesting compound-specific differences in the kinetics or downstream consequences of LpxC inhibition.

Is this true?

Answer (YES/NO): NO